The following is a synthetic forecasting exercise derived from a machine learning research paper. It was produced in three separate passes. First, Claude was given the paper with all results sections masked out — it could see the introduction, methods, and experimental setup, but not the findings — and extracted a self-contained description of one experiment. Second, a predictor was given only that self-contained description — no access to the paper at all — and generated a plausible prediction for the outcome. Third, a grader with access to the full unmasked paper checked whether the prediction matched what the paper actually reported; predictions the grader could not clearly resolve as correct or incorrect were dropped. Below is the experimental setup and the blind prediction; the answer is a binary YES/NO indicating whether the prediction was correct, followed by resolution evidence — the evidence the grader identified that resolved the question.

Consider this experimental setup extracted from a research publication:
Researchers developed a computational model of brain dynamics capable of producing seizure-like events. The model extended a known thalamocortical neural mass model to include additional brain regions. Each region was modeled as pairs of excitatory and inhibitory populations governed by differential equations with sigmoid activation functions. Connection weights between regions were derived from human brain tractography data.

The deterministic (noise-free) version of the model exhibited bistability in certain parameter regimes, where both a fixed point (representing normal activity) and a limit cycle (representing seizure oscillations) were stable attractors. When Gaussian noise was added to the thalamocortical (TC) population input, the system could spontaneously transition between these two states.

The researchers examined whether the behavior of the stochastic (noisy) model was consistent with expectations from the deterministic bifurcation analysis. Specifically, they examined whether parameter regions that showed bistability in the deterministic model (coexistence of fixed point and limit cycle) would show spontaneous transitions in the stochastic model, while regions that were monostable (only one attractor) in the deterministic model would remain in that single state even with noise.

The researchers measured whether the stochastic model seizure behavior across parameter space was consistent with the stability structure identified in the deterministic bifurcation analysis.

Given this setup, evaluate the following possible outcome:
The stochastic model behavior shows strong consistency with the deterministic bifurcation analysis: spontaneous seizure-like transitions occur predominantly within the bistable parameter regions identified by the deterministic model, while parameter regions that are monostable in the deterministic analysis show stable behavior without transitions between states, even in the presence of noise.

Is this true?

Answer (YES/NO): YES